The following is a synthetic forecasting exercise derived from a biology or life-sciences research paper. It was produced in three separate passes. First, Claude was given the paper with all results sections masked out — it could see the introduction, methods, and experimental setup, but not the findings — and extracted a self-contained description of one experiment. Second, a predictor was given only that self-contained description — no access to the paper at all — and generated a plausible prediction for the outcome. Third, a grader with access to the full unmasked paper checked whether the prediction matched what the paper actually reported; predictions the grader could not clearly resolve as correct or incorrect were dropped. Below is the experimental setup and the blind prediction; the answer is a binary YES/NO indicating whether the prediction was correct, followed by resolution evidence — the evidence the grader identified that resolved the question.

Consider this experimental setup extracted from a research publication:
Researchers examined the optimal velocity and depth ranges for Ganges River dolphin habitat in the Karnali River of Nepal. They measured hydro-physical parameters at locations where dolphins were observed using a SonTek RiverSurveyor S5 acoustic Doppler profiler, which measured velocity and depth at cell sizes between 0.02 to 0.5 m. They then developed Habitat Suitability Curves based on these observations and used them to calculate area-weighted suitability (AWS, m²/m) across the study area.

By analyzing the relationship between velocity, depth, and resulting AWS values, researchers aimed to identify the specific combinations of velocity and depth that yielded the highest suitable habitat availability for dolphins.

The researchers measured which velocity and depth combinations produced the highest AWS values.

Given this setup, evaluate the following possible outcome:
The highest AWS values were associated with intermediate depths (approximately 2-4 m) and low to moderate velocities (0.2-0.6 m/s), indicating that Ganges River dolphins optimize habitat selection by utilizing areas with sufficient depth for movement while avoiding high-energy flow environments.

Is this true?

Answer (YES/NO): NO